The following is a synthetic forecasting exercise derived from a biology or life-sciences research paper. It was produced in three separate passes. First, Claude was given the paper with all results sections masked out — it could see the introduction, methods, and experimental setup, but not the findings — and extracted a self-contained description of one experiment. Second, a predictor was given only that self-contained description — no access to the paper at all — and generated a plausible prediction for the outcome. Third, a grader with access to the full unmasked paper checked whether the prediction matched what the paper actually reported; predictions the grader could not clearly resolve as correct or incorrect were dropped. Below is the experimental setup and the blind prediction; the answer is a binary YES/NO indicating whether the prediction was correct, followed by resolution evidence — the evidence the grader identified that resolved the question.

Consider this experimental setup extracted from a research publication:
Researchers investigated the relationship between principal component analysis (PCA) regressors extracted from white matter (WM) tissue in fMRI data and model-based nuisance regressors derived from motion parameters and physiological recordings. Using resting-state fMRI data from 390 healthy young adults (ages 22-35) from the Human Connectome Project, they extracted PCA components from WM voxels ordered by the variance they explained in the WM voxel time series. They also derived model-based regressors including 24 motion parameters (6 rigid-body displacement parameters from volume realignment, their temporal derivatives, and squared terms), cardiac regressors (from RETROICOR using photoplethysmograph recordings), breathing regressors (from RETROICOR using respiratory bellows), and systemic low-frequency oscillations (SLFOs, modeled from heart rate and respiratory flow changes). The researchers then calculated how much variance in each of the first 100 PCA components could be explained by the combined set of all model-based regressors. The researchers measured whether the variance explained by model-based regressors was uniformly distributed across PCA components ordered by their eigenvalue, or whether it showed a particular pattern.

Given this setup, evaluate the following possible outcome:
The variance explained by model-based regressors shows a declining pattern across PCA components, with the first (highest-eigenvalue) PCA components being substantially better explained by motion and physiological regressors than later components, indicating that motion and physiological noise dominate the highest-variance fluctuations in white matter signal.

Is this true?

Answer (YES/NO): YES